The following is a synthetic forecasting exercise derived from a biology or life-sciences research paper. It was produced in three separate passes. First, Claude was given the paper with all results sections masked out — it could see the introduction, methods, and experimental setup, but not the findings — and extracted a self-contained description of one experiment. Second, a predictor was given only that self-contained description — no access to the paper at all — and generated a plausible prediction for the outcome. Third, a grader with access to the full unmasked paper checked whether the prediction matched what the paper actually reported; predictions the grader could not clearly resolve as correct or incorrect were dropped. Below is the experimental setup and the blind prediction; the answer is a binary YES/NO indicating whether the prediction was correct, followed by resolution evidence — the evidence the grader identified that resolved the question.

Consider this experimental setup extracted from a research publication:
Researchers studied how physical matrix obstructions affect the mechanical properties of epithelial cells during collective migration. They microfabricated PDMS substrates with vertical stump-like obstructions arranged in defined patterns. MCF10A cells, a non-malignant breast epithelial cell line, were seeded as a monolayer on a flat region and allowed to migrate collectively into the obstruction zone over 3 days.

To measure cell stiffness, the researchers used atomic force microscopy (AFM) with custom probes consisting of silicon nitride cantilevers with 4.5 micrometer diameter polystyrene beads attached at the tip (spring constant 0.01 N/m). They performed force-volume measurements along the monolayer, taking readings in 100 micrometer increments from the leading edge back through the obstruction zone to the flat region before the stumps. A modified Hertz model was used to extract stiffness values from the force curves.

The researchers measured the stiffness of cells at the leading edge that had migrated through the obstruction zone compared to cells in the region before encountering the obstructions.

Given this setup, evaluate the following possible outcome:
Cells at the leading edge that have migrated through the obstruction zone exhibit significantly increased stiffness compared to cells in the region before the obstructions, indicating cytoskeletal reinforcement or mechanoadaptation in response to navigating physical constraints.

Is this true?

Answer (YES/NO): NO